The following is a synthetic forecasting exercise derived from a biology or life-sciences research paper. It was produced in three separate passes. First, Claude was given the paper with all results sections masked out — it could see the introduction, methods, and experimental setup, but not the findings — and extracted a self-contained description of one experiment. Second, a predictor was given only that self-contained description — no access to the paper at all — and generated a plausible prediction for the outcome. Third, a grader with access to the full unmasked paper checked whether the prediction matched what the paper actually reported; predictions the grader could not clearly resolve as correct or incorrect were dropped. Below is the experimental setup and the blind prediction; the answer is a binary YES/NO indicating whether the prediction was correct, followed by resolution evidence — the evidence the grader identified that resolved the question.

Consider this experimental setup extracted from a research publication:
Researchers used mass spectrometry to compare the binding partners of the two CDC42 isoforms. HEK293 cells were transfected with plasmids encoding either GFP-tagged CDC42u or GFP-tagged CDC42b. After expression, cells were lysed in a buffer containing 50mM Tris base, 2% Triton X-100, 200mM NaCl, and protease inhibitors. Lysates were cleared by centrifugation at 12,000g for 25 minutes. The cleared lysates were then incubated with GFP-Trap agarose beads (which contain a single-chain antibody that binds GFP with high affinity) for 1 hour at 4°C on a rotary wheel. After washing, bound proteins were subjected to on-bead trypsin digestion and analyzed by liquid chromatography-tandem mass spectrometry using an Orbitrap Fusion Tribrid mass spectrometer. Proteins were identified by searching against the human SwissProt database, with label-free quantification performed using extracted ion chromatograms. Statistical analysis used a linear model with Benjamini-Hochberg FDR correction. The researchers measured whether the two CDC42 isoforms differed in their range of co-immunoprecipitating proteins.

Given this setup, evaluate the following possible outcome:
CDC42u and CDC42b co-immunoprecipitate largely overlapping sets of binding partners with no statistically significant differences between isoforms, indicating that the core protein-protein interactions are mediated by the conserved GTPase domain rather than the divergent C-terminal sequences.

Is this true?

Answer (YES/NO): YES